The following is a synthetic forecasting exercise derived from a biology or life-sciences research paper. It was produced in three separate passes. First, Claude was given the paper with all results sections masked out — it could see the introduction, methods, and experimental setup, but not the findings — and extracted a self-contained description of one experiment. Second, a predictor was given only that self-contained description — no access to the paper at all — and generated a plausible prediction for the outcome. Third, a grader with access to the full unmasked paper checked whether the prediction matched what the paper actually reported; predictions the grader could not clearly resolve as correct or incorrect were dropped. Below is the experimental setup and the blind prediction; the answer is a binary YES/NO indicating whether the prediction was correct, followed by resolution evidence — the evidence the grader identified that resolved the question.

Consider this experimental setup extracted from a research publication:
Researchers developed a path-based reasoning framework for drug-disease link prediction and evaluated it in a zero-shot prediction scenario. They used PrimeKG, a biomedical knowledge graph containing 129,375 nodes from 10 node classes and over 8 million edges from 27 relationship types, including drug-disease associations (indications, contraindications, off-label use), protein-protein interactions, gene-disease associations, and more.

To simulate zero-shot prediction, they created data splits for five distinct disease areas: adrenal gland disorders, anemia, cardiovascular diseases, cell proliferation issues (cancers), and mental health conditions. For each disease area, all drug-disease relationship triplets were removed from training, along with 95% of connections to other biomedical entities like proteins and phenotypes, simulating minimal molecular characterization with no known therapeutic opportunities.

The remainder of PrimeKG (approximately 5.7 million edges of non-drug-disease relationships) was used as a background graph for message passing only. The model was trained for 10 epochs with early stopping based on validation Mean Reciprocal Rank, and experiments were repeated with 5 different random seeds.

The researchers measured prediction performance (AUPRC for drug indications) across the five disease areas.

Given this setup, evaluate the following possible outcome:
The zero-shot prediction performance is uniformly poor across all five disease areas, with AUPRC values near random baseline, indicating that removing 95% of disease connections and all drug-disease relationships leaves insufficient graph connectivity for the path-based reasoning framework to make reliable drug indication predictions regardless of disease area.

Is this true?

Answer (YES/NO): NO